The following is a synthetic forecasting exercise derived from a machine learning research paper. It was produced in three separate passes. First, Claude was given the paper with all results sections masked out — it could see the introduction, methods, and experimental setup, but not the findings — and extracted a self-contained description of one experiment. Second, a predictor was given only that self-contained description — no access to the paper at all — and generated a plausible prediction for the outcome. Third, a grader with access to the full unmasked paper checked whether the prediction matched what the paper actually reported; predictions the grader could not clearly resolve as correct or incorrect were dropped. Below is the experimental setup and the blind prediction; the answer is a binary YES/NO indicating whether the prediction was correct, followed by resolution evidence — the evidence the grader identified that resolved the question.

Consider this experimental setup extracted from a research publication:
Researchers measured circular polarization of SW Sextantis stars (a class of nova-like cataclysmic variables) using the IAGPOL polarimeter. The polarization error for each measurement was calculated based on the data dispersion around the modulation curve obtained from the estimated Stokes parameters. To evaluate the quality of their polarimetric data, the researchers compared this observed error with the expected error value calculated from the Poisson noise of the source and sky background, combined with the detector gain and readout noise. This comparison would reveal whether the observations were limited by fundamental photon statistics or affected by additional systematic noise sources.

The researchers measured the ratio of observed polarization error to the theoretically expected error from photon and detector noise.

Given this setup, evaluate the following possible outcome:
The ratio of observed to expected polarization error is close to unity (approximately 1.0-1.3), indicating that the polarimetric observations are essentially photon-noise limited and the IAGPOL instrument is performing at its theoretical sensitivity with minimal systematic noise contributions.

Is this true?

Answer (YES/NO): NO